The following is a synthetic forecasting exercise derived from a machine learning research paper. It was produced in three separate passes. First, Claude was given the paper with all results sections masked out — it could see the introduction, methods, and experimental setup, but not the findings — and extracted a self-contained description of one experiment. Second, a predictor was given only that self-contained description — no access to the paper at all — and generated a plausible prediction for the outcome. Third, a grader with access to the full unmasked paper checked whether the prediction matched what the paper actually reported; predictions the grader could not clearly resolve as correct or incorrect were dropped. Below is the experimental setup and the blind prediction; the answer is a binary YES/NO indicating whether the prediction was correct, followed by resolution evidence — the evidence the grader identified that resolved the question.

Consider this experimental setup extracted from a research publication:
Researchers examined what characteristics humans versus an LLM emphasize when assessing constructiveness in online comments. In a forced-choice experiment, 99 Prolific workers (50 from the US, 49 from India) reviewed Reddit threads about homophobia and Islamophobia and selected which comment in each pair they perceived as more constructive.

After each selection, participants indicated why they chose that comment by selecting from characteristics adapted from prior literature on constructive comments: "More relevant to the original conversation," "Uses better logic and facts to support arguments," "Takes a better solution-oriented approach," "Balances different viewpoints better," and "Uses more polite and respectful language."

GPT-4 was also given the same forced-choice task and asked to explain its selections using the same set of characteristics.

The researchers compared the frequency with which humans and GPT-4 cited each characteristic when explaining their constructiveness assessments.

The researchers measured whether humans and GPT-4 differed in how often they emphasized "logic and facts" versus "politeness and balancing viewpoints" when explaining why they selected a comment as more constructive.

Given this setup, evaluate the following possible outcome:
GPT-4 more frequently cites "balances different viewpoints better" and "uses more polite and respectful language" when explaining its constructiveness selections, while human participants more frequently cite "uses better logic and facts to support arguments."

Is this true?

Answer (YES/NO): YES